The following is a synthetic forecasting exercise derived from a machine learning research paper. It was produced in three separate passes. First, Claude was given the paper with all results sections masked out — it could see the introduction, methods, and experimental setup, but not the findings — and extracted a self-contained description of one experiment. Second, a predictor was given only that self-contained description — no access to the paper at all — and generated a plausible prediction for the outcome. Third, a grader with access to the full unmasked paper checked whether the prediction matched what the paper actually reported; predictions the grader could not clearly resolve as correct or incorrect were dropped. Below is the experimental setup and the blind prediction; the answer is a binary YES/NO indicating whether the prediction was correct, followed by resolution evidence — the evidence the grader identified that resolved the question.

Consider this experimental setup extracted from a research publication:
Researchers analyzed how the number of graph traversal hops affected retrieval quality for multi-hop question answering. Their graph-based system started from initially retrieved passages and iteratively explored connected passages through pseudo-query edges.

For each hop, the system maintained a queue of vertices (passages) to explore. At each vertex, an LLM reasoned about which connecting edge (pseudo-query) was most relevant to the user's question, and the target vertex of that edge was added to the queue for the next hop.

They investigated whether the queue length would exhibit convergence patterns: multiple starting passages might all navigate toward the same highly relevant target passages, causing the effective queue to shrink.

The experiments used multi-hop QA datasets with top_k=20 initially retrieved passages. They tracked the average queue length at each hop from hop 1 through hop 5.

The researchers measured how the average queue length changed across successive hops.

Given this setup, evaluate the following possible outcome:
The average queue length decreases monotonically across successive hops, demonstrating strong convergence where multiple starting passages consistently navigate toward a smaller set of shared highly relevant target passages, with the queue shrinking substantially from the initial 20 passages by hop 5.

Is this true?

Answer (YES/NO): YES